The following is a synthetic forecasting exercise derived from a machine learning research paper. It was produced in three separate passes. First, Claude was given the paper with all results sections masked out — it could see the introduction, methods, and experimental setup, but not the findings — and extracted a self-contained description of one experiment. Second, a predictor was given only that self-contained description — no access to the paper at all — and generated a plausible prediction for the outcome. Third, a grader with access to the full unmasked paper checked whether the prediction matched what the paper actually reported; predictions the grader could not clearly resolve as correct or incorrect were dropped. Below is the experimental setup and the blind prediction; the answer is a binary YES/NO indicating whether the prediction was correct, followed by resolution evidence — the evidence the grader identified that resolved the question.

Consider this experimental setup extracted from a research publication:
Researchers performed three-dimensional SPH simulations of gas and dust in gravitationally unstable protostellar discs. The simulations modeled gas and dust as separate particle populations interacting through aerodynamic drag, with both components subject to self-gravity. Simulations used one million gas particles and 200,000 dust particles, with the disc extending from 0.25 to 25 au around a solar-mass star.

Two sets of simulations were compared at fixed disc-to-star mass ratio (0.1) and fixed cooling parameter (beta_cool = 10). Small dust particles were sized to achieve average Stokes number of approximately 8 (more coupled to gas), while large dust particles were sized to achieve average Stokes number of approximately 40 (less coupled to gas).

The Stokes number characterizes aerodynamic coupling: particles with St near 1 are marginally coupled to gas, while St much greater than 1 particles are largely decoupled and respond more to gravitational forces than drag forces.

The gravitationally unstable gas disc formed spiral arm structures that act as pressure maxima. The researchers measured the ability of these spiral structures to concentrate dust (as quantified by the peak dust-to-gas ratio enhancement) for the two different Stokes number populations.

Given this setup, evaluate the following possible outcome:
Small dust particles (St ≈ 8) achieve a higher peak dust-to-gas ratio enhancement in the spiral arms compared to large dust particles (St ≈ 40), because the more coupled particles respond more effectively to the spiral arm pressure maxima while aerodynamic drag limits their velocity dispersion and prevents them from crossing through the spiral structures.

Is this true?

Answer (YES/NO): YES